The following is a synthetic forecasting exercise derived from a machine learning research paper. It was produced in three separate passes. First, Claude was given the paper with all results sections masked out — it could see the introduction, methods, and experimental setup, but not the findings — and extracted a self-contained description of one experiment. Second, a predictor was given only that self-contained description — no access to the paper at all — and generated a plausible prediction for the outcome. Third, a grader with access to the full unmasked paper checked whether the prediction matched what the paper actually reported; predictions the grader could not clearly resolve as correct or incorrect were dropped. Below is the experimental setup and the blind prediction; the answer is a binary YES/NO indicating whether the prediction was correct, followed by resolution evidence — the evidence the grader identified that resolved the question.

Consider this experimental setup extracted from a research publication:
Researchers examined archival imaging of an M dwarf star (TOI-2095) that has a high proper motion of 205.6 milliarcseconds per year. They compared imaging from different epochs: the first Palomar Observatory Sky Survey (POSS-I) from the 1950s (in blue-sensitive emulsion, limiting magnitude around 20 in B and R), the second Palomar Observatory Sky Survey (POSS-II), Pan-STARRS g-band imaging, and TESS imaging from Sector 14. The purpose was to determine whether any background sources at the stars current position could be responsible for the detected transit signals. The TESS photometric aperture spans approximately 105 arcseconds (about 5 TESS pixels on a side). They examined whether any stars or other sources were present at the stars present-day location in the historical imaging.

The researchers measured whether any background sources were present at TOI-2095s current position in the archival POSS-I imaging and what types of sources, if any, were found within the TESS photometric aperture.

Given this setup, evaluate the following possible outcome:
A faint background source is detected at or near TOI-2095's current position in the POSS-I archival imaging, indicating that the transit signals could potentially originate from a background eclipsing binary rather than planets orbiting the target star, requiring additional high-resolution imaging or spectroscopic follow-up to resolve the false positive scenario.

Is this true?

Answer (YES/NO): NO